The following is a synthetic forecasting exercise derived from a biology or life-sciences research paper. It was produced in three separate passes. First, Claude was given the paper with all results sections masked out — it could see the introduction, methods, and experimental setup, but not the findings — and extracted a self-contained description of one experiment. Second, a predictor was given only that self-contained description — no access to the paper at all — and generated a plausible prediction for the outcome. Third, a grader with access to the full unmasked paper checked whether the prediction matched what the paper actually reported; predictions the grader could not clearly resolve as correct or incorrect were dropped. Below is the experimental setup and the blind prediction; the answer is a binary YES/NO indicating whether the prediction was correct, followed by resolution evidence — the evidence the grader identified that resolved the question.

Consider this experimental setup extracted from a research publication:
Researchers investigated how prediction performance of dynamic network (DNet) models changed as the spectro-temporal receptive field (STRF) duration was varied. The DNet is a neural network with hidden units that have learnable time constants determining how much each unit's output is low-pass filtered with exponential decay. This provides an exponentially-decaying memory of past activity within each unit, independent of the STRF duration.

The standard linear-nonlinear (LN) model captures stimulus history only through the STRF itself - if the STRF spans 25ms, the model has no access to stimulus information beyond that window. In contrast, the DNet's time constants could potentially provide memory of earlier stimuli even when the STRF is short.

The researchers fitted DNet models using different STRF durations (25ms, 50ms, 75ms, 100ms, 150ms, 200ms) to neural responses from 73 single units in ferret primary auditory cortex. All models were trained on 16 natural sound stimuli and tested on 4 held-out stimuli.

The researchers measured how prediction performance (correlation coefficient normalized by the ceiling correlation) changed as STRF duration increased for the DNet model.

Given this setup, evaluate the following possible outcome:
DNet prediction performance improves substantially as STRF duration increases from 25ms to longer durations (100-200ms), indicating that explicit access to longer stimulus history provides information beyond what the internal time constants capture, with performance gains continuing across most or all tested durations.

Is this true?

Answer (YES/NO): NO